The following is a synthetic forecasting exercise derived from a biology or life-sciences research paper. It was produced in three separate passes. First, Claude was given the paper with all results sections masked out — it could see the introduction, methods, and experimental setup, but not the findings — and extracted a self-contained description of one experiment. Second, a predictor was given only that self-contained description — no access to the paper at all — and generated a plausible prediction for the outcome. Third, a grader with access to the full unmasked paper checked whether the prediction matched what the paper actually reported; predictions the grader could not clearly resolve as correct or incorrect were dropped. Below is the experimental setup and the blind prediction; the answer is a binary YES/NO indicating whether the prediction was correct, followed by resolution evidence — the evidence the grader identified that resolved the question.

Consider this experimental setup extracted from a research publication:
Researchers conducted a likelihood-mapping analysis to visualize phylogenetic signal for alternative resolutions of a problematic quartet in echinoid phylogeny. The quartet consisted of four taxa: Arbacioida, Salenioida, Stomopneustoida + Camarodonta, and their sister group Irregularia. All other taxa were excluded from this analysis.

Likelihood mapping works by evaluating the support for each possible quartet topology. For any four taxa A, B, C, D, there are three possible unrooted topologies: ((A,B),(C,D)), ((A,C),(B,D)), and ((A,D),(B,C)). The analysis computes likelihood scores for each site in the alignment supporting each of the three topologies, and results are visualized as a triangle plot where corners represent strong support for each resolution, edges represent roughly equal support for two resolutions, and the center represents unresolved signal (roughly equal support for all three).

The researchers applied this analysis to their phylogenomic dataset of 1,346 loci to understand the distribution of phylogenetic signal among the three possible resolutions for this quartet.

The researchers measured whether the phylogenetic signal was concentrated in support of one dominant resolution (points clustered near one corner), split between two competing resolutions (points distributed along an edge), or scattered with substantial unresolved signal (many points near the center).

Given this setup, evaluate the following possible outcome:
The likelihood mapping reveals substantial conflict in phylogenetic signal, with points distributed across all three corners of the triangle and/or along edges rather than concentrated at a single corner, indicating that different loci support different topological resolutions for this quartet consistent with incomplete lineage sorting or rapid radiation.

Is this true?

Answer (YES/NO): NO